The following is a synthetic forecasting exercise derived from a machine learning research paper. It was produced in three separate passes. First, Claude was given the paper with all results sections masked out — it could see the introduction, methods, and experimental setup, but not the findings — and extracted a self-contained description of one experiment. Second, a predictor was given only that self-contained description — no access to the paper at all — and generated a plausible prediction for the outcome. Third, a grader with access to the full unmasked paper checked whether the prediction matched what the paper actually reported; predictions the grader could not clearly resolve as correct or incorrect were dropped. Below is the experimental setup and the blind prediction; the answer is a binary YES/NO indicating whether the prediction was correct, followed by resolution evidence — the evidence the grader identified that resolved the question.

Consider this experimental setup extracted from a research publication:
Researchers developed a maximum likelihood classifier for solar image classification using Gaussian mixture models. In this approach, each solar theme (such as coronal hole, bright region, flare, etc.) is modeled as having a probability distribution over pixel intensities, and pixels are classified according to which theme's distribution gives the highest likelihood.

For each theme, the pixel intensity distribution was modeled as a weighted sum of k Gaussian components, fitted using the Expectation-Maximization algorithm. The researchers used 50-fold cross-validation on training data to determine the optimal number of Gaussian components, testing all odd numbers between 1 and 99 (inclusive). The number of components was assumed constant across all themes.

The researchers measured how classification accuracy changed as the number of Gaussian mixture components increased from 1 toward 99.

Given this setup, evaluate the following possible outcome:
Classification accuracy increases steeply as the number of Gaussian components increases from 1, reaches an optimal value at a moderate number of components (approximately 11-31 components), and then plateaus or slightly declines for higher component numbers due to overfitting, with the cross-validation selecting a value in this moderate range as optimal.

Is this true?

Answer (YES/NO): NO